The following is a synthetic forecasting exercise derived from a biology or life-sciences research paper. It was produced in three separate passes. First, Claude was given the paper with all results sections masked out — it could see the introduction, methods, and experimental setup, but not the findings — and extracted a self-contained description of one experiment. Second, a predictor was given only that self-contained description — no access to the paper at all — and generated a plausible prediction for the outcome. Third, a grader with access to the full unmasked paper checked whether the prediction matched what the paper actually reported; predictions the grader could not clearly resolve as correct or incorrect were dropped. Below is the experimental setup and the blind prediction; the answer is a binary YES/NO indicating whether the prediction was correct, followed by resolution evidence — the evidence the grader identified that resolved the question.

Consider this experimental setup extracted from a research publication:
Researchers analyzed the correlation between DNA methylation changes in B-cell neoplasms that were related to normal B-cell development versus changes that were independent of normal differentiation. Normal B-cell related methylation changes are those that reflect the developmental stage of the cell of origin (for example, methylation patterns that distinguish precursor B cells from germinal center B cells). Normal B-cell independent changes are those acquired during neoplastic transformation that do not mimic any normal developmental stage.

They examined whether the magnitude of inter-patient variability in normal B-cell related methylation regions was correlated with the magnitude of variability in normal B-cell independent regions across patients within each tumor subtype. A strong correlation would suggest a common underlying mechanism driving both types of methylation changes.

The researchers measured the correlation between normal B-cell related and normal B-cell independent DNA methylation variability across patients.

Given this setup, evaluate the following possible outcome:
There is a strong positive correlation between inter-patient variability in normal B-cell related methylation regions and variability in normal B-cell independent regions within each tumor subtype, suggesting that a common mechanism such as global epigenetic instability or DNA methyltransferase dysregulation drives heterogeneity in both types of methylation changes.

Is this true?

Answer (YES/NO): NO